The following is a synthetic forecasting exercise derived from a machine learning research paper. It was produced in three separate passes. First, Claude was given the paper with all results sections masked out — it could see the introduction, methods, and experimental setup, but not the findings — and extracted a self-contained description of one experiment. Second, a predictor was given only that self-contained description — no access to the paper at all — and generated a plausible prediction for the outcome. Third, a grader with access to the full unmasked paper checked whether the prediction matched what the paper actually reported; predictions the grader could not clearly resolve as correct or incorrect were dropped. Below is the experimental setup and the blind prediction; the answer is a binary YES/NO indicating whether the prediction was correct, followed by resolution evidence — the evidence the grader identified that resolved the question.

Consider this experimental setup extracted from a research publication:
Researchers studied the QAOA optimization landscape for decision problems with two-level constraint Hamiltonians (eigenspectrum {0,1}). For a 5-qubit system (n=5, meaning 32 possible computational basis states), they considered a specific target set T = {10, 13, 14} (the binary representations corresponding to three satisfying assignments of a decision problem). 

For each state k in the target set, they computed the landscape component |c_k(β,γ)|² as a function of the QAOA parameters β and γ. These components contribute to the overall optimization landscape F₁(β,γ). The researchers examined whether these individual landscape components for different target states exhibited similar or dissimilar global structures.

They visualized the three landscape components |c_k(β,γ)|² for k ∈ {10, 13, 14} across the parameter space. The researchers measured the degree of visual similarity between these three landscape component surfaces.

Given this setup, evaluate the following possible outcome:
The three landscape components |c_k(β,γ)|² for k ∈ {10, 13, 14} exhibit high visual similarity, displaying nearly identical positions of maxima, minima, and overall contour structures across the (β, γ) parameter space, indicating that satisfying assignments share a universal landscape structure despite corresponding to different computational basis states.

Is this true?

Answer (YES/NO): YES